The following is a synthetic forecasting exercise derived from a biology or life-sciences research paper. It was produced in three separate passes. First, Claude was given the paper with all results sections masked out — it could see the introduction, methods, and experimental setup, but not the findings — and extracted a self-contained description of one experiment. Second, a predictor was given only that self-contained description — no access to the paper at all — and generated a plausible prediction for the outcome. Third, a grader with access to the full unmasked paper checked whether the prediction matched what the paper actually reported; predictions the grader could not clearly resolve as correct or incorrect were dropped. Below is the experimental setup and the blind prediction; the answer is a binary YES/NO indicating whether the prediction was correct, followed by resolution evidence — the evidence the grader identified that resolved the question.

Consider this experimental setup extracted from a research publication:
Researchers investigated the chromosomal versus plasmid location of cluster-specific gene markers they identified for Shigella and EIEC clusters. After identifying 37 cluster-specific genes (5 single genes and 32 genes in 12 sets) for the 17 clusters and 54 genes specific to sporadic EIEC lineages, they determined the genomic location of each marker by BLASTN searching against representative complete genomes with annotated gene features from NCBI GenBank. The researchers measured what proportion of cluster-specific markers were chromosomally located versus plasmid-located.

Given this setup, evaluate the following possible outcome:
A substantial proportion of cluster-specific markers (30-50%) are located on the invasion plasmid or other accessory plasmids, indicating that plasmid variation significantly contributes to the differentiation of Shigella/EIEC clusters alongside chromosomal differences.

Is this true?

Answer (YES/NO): NO